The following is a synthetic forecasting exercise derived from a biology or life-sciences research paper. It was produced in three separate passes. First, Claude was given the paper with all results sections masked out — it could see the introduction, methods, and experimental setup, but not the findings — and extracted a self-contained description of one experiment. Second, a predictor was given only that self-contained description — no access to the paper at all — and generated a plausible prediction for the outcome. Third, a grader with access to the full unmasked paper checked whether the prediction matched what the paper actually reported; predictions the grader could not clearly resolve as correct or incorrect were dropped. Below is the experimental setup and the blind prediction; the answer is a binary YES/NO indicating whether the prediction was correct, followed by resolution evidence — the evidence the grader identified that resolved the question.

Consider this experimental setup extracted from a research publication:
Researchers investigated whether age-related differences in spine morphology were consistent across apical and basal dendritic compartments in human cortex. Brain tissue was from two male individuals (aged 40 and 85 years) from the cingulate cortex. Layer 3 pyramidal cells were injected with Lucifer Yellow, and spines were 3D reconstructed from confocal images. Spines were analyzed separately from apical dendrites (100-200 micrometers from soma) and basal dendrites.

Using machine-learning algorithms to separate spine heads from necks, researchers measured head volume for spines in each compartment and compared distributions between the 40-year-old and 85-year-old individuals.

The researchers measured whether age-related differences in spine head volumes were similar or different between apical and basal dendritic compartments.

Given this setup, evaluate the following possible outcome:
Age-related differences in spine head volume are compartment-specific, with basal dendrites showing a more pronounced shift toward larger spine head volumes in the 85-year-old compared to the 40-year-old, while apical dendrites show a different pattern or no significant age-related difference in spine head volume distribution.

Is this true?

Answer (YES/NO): NO